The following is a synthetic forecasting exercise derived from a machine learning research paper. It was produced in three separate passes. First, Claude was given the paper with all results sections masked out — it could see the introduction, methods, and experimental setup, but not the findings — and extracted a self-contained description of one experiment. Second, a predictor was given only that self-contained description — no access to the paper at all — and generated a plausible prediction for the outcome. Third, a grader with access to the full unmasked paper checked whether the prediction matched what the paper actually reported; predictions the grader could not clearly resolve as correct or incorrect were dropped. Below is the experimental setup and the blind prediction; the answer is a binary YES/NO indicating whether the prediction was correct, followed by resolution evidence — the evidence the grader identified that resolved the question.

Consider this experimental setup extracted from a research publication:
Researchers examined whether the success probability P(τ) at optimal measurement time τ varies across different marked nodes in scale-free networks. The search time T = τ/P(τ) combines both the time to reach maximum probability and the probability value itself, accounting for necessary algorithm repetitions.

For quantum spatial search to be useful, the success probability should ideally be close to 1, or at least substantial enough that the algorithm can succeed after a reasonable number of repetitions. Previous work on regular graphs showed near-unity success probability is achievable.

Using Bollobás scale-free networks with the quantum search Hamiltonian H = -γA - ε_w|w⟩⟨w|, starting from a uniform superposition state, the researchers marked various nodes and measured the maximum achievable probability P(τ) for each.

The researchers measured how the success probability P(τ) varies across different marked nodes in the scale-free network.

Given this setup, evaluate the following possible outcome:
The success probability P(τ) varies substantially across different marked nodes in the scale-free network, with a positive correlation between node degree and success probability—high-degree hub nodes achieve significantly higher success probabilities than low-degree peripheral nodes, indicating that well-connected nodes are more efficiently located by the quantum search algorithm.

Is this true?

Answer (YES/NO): NO